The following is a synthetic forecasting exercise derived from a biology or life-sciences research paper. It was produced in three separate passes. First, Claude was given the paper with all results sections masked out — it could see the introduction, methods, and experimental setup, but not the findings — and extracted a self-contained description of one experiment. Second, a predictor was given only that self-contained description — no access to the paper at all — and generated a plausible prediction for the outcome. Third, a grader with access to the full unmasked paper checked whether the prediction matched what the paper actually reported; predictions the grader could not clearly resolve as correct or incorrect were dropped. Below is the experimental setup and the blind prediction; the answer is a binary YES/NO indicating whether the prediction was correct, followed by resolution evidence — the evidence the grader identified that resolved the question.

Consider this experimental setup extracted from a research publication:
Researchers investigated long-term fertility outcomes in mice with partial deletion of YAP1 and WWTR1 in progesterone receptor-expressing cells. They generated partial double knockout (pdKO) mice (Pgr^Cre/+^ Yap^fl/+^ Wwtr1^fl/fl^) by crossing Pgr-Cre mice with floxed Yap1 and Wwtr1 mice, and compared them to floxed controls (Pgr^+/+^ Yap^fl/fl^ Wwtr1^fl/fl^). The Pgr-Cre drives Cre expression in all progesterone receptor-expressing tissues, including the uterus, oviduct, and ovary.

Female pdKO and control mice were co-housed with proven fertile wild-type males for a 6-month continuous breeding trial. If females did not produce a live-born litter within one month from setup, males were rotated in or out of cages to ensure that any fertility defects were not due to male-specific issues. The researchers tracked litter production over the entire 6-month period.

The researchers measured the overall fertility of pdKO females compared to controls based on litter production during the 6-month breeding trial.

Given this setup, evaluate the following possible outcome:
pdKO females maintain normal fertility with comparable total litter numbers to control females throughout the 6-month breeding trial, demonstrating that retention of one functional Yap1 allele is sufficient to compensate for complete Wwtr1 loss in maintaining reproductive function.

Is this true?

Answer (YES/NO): NO